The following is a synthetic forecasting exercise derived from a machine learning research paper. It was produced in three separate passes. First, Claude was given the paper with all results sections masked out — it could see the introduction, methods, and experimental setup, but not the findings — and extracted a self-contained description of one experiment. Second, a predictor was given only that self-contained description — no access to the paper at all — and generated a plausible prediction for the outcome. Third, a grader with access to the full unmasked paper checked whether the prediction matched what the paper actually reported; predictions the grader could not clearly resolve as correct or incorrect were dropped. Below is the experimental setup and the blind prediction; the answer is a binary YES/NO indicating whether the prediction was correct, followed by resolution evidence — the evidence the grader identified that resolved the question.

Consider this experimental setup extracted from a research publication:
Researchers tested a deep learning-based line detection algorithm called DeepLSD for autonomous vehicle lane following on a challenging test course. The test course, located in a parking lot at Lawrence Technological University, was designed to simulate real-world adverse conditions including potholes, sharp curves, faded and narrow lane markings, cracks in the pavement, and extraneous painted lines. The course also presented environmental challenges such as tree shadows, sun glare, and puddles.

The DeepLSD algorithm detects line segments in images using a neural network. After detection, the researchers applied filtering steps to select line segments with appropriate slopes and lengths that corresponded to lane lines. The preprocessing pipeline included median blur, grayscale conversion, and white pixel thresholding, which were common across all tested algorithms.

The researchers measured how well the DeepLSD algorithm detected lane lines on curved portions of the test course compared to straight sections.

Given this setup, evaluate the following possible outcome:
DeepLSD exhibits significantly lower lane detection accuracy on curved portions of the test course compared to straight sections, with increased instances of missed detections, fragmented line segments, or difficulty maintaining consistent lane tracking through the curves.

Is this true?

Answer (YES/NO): YES